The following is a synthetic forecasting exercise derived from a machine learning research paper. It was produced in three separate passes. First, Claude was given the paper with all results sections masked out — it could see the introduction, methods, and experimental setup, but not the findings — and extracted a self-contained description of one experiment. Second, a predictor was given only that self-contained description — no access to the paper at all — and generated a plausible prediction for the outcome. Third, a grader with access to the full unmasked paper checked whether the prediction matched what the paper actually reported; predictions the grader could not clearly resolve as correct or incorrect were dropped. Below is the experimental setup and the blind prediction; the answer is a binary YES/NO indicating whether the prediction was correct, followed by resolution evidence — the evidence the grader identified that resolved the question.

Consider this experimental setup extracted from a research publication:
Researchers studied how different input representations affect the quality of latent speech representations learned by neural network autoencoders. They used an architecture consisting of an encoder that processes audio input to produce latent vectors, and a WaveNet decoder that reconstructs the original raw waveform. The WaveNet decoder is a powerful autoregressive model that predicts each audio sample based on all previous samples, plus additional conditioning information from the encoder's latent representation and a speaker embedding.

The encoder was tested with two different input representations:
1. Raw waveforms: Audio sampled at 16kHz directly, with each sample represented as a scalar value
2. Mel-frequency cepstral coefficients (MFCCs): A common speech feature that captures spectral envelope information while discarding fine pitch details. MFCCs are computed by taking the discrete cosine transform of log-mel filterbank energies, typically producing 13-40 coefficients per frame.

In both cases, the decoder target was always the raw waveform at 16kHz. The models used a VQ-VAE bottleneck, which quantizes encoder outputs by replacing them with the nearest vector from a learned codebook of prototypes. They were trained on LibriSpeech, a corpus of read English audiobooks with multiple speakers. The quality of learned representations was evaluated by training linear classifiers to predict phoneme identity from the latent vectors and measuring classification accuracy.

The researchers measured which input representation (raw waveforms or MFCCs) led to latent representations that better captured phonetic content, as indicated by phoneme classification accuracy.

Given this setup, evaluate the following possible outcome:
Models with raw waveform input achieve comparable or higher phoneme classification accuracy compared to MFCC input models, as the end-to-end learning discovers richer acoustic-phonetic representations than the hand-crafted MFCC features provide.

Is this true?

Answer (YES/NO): NO